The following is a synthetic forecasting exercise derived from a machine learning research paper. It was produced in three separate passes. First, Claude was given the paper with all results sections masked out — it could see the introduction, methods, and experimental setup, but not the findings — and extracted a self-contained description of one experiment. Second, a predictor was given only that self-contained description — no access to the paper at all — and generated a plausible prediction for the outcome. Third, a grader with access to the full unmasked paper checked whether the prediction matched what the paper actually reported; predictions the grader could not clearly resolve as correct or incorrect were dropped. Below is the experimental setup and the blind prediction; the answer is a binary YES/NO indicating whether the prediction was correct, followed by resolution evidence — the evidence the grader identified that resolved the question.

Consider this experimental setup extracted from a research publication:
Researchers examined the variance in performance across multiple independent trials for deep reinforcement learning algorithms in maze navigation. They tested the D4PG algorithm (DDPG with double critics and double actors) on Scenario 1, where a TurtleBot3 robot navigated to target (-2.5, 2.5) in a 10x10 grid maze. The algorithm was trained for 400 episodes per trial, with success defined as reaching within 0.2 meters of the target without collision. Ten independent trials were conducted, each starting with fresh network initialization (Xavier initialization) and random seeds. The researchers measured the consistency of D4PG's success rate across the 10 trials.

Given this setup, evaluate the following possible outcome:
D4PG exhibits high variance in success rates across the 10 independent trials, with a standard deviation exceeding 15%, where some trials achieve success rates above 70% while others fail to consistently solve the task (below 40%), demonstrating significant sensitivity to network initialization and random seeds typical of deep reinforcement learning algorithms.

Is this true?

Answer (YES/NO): NO